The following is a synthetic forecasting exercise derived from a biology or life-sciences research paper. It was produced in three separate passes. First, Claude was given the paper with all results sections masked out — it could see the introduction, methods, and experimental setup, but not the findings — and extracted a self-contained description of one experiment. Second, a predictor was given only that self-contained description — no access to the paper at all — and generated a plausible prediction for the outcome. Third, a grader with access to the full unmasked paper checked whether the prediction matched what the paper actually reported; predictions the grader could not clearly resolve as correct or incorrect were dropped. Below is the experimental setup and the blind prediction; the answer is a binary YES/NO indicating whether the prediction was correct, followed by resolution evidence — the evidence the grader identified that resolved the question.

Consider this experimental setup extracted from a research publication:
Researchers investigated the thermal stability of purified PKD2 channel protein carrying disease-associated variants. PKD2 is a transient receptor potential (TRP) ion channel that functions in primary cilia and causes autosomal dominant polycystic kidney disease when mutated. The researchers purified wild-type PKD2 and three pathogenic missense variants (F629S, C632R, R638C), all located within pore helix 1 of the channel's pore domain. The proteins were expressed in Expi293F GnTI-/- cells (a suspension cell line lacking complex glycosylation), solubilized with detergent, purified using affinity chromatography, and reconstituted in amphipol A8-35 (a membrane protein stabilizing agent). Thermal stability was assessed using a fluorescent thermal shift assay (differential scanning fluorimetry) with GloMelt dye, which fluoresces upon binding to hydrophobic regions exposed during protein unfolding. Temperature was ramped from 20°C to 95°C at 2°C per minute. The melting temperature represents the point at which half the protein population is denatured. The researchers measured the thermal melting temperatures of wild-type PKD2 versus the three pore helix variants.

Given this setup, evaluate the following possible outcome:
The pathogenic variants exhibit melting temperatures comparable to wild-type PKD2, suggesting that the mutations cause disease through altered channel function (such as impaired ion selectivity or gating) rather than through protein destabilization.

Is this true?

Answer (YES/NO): NO